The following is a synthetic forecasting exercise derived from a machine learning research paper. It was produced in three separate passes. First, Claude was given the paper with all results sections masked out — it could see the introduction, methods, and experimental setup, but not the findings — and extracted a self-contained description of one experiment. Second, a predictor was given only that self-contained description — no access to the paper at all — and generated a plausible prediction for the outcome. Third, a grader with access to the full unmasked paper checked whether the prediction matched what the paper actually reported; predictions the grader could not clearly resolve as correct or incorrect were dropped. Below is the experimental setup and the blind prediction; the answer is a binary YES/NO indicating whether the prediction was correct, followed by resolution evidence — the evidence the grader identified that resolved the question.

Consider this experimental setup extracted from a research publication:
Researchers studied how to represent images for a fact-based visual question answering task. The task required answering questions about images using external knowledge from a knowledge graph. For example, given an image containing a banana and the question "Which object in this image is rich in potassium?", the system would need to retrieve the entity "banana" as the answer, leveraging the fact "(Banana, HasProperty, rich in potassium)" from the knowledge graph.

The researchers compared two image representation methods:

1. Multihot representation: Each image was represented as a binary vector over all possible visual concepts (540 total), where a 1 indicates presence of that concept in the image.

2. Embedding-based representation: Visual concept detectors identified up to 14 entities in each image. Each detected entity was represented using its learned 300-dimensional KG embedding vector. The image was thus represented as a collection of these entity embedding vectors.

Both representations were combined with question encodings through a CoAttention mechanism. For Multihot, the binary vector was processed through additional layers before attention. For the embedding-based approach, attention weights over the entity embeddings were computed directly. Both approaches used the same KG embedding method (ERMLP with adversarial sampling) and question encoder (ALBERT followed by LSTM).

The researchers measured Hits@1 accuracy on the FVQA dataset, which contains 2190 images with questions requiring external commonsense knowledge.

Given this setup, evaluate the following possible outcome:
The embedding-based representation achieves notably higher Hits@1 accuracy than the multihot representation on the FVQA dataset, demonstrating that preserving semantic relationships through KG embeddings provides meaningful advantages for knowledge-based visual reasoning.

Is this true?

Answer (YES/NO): YES